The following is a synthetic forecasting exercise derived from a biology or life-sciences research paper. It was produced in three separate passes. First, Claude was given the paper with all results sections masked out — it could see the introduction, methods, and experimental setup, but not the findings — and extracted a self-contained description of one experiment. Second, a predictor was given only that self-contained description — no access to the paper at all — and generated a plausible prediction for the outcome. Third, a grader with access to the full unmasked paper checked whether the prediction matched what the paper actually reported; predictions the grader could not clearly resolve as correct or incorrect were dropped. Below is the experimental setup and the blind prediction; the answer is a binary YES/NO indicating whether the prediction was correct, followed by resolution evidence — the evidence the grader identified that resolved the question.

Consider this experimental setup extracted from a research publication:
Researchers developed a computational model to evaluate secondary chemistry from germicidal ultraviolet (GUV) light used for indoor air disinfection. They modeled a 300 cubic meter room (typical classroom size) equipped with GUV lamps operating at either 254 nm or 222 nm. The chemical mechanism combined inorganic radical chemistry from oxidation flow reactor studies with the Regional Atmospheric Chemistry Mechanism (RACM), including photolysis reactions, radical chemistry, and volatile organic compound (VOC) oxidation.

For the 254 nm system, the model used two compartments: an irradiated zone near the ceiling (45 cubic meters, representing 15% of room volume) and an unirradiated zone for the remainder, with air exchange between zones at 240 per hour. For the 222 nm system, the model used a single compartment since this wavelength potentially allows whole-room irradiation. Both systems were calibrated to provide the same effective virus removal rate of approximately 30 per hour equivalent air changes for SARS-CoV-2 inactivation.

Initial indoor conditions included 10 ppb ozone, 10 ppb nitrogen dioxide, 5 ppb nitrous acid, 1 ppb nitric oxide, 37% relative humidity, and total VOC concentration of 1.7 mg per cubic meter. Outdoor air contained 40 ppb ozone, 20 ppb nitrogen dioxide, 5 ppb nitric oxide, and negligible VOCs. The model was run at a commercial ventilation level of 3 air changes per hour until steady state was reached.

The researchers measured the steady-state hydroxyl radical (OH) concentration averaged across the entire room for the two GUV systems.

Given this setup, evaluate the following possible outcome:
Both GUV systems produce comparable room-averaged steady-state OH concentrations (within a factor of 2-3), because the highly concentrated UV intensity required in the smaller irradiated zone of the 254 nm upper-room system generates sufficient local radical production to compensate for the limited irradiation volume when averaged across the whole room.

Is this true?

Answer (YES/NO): NO